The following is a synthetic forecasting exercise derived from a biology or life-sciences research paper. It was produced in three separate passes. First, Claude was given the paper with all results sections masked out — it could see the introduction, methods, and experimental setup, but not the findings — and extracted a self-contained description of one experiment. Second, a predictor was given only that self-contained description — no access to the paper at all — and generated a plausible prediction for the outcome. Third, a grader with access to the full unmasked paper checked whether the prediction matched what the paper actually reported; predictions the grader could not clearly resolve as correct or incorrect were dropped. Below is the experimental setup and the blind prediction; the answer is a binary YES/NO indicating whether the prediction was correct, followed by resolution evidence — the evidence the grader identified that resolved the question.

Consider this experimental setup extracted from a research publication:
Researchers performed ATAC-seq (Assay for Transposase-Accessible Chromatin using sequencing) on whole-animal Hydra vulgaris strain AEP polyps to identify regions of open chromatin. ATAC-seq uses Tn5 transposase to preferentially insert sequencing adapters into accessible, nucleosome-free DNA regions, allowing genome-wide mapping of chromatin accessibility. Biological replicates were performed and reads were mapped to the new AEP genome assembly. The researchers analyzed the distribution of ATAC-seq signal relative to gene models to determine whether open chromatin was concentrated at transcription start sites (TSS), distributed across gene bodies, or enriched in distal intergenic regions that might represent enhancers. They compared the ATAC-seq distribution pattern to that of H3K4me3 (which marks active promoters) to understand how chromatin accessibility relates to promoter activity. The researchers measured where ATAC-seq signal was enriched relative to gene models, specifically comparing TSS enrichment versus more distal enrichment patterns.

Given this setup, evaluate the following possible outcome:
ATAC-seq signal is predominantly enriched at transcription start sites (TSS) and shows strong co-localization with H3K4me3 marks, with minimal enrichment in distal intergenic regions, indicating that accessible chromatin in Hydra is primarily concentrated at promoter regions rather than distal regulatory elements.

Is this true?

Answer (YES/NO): NO